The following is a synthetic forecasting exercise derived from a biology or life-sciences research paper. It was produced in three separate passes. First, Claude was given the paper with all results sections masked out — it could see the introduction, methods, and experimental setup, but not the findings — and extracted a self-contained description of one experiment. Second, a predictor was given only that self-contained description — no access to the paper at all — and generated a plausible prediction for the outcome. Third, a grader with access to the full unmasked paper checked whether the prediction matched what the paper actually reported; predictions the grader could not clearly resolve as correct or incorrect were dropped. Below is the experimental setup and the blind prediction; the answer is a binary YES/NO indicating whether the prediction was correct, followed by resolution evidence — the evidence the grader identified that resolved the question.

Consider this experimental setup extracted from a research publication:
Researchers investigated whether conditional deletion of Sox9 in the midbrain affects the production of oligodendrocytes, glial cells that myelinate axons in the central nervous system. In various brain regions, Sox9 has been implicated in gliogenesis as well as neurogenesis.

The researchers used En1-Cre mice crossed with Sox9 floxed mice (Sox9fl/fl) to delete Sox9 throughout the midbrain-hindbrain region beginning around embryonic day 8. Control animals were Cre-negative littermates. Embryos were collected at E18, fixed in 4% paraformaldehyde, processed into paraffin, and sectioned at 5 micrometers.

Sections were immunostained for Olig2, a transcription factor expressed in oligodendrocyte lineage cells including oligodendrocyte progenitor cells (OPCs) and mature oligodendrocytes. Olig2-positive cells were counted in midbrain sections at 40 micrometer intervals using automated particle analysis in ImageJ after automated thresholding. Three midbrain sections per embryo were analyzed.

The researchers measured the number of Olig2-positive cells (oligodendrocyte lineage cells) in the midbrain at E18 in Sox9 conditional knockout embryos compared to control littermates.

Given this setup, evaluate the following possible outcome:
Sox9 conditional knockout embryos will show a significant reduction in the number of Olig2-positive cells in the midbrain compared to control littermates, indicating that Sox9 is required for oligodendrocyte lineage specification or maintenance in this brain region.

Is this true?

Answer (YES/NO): YES